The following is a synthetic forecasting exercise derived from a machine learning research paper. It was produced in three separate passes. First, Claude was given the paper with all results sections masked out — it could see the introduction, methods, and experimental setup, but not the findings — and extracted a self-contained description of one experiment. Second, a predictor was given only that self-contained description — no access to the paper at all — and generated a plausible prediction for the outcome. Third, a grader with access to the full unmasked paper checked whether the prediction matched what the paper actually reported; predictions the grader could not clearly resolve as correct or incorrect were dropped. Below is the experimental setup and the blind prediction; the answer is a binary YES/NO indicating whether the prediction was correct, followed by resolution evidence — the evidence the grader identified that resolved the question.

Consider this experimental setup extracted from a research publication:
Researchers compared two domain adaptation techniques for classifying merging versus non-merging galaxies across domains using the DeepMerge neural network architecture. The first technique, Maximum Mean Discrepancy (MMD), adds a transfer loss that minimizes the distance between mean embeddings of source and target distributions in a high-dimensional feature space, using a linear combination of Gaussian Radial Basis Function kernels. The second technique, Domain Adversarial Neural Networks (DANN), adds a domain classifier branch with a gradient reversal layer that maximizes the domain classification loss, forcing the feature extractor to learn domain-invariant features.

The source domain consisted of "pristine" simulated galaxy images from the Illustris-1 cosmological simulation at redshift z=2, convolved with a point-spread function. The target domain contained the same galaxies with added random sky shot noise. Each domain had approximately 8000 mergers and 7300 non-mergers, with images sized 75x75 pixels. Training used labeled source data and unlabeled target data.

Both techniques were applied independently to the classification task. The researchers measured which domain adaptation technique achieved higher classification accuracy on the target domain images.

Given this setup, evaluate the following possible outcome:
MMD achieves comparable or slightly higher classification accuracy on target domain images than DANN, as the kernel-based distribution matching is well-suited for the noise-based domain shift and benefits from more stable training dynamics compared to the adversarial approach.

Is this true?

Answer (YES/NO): NO